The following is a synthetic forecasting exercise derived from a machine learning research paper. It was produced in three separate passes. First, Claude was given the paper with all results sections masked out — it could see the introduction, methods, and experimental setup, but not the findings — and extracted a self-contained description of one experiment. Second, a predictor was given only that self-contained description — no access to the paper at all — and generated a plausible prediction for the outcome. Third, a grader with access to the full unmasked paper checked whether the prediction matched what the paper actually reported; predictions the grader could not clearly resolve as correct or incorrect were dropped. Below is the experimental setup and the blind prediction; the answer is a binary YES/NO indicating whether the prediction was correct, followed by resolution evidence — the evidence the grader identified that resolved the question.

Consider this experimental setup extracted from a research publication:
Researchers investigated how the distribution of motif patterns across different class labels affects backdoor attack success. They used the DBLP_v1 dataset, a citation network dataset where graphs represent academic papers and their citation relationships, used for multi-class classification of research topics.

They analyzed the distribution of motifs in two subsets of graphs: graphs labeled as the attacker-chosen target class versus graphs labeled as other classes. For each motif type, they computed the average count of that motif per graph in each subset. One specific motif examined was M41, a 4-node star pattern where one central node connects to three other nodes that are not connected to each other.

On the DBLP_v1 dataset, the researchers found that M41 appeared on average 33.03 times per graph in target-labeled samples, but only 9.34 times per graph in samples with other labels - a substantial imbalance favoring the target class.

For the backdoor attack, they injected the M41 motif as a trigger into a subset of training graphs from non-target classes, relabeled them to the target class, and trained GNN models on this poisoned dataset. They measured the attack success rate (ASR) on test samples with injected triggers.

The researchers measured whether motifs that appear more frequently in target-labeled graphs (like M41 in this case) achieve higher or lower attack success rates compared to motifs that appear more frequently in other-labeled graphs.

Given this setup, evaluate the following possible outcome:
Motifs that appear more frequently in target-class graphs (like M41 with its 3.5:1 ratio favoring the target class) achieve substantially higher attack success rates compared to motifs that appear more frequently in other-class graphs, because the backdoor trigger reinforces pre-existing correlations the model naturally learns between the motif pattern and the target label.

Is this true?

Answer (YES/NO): YES